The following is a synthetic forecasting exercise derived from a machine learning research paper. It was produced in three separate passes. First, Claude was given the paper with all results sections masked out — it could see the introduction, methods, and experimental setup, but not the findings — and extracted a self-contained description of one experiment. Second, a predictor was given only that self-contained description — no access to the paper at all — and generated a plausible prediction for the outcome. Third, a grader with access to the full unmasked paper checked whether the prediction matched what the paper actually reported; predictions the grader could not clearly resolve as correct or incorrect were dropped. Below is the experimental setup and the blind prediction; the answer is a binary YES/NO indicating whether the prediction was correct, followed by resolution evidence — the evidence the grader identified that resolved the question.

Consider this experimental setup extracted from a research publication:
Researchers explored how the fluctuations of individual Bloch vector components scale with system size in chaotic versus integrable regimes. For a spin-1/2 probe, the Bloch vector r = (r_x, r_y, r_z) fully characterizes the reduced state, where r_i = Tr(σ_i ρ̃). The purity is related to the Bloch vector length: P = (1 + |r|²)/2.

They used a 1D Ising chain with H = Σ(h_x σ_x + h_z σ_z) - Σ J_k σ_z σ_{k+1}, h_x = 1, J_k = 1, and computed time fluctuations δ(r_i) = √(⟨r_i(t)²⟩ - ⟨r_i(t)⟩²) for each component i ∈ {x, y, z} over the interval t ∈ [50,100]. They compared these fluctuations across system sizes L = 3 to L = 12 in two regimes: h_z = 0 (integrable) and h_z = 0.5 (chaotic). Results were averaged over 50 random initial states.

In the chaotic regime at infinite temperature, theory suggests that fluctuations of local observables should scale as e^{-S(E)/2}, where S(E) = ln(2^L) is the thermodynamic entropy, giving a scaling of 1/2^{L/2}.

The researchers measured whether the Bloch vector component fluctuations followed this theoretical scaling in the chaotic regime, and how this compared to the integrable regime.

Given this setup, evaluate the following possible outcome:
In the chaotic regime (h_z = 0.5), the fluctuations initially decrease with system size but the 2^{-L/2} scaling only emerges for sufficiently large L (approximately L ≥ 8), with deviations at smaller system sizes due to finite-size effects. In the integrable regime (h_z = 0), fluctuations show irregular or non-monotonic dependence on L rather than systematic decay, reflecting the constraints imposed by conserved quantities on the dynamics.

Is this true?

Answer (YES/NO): NO